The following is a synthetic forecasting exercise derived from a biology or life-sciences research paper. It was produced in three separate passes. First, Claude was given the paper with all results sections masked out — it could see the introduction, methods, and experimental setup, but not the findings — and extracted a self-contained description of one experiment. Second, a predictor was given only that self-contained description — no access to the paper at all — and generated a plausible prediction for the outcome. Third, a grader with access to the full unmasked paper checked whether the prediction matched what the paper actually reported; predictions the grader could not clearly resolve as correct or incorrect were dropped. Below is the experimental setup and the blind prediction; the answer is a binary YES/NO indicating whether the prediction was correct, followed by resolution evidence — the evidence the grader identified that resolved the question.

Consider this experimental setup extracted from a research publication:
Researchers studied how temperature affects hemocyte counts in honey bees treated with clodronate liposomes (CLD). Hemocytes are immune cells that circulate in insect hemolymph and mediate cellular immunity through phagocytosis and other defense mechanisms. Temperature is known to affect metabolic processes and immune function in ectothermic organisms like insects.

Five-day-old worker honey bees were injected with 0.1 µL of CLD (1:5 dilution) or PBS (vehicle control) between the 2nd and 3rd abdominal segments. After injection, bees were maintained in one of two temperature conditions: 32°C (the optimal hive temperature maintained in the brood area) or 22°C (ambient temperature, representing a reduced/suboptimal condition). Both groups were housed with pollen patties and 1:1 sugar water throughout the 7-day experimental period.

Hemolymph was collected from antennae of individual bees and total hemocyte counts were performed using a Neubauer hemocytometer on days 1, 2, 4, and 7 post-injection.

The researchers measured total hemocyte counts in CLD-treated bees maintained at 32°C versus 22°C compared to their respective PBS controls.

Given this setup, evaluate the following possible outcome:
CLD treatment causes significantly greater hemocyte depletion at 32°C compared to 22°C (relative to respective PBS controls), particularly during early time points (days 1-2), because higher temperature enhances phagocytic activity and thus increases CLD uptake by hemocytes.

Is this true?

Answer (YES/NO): NO